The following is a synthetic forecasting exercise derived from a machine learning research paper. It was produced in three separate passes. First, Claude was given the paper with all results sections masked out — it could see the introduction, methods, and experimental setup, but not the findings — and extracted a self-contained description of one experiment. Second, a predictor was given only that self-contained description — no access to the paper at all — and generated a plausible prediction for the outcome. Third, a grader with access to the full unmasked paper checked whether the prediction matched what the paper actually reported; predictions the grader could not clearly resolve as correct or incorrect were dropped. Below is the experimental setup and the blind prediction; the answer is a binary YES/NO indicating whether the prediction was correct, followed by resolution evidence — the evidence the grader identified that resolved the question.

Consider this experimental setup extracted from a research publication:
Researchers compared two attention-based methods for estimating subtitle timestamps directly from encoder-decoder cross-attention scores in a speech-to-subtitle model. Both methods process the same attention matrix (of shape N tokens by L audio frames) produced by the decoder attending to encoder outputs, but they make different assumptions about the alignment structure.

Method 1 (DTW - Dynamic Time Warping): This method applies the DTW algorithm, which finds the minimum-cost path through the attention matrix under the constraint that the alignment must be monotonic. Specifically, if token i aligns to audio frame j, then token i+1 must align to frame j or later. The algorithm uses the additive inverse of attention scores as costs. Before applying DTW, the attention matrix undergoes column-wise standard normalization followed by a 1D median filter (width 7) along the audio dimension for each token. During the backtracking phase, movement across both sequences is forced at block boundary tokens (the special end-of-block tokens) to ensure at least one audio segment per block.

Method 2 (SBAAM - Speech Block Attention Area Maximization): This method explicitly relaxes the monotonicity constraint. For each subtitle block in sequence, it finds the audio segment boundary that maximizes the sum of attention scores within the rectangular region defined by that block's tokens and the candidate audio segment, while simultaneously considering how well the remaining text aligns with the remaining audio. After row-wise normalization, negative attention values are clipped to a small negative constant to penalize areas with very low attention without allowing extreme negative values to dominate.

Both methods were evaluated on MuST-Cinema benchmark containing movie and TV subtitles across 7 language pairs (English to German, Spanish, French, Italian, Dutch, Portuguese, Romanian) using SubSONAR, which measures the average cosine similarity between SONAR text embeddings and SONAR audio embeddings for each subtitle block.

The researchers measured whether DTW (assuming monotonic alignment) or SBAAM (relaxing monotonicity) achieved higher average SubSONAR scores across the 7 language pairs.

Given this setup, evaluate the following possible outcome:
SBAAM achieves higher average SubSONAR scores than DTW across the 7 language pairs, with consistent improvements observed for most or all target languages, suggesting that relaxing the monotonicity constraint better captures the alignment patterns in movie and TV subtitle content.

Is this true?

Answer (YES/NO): YES